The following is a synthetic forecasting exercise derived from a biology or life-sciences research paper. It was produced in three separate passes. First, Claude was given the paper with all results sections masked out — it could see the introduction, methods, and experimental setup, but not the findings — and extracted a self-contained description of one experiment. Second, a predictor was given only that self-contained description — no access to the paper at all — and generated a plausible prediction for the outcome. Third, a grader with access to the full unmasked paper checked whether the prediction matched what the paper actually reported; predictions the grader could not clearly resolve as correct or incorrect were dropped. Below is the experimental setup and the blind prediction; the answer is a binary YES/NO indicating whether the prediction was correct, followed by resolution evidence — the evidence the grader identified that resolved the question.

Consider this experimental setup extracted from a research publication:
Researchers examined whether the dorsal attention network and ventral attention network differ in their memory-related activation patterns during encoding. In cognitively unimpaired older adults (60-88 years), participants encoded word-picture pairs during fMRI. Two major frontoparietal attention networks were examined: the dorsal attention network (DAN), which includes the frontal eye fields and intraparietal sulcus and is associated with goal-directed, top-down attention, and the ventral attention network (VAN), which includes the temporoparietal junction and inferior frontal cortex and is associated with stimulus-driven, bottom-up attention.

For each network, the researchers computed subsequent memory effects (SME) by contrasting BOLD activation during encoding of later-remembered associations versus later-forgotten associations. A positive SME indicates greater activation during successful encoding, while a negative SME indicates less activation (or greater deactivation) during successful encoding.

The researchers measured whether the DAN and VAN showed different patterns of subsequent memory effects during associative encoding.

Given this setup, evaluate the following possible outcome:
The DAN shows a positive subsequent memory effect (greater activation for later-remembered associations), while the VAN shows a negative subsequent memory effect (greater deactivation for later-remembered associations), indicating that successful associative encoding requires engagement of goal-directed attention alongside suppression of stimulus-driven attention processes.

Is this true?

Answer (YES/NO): NO